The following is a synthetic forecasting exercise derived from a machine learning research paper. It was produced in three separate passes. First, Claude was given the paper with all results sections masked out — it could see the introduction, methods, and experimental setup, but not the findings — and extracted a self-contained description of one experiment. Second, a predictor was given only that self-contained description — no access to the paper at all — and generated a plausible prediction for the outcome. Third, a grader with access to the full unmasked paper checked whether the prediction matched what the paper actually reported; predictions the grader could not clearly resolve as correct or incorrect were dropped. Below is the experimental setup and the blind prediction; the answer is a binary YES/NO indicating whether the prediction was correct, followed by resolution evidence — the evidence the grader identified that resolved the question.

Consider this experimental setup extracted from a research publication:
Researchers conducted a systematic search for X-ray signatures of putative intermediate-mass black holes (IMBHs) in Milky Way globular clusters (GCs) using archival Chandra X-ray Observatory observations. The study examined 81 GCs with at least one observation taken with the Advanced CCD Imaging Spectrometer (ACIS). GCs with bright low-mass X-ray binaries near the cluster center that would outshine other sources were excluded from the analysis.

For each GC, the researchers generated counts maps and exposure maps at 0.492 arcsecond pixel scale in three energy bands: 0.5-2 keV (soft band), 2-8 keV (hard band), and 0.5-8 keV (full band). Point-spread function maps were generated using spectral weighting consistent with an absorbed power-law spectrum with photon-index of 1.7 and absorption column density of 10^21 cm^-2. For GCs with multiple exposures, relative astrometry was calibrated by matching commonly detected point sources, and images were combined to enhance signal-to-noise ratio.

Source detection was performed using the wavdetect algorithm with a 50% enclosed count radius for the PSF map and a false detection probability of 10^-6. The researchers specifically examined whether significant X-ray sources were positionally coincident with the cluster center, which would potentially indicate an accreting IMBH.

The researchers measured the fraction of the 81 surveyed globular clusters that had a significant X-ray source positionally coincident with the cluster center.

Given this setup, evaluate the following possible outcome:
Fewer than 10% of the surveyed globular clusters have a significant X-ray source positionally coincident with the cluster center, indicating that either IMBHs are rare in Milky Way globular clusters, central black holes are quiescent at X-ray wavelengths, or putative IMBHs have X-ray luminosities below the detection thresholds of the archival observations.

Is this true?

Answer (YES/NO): YES